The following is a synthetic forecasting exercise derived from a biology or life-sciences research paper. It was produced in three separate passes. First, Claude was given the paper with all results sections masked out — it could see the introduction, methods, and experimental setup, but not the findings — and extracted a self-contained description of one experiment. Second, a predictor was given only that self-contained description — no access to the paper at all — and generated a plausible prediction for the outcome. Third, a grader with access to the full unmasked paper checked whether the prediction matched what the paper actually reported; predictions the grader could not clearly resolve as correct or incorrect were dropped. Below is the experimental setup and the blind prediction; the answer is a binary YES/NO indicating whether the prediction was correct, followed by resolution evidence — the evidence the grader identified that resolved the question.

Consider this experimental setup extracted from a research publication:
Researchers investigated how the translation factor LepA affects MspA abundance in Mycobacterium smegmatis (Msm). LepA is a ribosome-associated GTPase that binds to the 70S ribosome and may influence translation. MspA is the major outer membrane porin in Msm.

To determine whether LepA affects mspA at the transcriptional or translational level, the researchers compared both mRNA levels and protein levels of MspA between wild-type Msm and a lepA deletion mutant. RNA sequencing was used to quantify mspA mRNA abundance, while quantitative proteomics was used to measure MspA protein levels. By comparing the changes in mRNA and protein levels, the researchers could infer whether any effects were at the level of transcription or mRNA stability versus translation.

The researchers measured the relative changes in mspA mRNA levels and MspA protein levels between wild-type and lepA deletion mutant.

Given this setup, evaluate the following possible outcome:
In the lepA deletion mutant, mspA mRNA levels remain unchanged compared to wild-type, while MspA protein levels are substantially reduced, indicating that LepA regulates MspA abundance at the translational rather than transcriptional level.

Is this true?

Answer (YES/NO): YES